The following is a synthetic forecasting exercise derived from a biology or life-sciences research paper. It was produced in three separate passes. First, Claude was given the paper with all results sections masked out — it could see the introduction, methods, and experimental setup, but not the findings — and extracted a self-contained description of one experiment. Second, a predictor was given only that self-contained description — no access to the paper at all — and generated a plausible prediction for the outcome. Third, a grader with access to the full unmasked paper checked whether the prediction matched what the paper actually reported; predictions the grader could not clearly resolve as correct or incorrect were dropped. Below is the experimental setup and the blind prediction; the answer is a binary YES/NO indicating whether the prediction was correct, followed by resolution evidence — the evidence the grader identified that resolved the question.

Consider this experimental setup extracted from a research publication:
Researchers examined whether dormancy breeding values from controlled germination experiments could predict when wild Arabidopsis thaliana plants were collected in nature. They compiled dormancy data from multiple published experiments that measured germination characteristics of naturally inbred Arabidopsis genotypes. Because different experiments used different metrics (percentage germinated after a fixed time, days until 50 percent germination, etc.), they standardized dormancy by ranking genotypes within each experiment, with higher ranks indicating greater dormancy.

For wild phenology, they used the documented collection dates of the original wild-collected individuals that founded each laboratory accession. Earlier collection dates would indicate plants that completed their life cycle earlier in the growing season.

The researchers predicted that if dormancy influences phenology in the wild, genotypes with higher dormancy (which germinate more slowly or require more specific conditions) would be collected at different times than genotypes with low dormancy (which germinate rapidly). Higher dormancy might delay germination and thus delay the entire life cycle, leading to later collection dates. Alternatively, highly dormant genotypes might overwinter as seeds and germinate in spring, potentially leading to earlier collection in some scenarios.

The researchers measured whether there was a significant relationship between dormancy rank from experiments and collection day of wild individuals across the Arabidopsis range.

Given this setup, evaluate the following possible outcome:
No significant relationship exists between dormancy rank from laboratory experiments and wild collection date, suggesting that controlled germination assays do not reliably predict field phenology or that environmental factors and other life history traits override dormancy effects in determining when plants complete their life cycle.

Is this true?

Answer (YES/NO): NO